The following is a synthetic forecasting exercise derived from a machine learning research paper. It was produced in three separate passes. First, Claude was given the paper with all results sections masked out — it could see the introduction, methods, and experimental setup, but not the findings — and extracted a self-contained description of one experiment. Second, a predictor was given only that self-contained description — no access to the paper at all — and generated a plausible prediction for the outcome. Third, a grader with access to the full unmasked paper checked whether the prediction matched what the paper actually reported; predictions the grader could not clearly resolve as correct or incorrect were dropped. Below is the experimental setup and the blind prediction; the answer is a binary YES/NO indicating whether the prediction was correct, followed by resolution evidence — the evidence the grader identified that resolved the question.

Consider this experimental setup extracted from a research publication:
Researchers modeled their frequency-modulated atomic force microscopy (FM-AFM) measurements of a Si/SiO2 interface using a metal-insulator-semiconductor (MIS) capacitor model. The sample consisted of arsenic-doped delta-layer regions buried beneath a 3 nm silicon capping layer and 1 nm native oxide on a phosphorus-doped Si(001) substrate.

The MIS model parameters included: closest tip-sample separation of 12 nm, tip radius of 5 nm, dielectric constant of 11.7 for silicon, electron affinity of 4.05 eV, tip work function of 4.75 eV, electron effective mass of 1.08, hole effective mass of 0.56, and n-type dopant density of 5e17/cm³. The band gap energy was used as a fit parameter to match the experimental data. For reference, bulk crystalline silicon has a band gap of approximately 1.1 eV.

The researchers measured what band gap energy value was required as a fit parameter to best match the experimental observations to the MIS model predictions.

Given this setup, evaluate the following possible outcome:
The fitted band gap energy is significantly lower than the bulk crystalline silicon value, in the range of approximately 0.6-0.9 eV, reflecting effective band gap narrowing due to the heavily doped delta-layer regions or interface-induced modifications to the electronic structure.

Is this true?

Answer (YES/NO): YES